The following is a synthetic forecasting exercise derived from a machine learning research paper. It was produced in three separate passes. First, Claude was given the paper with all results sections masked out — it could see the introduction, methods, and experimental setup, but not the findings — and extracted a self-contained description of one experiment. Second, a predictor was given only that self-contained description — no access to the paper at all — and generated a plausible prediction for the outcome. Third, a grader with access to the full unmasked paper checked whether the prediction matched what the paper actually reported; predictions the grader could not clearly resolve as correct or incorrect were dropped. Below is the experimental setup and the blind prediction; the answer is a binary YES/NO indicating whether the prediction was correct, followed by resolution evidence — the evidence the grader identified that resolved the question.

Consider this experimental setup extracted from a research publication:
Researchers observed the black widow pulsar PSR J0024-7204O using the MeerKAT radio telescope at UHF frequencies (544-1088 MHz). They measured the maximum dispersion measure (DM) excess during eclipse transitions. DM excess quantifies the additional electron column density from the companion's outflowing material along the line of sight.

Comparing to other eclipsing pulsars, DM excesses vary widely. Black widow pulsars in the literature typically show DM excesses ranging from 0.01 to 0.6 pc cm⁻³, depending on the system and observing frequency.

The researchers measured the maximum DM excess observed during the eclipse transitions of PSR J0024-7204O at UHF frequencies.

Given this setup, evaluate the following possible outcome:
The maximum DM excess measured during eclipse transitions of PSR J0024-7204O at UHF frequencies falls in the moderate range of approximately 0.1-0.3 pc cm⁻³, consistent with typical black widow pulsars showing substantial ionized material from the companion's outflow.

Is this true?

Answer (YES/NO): YES